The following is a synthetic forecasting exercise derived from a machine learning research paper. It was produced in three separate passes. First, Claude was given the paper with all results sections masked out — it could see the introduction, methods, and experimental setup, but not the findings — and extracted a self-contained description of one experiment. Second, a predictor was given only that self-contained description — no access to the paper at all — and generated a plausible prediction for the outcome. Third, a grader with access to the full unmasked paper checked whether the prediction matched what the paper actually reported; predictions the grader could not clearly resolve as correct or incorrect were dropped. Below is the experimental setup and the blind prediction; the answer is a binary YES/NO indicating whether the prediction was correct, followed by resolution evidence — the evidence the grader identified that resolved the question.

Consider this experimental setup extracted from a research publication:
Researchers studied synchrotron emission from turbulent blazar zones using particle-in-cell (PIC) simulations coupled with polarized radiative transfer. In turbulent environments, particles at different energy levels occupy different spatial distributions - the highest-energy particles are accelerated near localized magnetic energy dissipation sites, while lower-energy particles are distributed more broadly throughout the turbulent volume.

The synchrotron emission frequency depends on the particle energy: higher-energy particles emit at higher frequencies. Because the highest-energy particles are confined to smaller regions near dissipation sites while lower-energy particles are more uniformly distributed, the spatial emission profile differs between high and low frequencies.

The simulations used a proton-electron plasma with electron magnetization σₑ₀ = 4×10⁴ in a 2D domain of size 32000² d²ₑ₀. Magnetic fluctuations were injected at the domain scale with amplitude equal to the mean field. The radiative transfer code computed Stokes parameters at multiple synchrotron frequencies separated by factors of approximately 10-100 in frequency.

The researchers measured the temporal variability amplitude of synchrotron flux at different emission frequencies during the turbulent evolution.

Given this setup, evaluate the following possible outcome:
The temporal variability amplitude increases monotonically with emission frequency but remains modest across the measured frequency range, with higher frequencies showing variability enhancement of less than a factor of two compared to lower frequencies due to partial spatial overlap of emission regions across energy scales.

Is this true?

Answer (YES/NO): YES